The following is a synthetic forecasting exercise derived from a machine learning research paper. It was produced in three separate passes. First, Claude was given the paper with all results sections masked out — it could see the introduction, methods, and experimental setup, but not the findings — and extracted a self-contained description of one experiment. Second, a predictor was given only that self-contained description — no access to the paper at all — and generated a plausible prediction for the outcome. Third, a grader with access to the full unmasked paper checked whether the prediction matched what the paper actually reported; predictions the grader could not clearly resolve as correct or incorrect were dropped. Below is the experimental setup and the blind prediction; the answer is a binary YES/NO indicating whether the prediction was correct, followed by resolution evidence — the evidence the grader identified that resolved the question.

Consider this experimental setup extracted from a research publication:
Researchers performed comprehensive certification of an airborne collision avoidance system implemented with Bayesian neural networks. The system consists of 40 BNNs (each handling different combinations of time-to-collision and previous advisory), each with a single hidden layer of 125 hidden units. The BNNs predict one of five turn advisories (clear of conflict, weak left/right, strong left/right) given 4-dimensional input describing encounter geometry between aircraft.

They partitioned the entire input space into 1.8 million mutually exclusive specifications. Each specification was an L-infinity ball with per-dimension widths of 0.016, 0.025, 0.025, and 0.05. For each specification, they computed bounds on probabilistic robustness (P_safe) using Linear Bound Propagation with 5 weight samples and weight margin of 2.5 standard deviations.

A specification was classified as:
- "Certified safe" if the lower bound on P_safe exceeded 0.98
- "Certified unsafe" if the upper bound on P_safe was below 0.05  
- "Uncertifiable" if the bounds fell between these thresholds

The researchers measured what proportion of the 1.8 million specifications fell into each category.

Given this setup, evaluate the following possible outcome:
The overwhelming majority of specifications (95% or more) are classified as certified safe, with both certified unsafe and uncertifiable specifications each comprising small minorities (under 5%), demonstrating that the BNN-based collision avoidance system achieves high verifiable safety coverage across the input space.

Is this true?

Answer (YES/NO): NO